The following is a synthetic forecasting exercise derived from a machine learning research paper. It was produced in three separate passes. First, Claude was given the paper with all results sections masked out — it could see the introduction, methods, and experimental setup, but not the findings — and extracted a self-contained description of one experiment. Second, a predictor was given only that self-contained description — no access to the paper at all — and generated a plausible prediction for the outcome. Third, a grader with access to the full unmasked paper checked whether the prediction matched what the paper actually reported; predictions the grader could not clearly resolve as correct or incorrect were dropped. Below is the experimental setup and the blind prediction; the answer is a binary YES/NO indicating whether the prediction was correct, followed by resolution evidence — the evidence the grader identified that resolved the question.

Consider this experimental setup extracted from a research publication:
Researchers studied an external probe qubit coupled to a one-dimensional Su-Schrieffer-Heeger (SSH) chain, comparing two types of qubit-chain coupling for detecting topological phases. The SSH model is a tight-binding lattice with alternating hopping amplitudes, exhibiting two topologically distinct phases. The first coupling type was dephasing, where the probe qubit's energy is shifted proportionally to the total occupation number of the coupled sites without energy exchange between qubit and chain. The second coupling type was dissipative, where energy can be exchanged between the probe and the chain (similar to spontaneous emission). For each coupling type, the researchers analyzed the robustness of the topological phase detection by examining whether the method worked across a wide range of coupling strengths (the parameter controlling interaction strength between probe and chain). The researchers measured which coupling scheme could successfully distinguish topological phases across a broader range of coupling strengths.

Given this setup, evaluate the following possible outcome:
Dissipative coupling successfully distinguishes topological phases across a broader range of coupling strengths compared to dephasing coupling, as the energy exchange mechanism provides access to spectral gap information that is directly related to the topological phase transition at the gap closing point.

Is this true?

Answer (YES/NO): NO